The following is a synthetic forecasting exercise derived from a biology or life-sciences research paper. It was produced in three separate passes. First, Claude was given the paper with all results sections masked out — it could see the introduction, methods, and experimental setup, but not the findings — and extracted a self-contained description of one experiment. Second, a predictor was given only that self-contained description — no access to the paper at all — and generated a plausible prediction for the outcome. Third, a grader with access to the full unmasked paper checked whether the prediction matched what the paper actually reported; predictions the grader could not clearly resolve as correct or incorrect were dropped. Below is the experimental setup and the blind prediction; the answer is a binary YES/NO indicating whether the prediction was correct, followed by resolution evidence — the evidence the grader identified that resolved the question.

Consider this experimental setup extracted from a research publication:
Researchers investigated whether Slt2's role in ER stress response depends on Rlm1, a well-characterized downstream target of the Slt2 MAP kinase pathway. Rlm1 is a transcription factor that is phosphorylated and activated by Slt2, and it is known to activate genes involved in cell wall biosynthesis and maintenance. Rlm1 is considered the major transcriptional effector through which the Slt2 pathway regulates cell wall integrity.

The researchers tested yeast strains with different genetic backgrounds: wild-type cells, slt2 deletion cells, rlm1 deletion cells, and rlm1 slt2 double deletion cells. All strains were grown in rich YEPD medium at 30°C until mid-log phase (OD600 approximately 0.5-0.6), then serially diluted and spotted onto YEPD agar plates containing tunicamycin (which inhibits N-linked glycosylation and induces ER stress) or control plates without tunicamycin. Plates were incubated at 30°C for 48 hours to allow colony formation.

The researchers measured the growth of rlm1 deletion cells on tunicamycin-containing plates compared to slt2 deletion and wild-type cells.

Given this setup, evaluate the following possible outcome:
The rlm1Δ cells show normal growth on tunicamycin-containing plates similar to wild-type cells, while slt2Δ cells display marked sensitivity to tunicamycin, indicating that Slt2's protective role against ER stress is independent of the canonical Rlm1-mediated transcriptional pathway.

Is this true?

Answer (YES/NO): NO